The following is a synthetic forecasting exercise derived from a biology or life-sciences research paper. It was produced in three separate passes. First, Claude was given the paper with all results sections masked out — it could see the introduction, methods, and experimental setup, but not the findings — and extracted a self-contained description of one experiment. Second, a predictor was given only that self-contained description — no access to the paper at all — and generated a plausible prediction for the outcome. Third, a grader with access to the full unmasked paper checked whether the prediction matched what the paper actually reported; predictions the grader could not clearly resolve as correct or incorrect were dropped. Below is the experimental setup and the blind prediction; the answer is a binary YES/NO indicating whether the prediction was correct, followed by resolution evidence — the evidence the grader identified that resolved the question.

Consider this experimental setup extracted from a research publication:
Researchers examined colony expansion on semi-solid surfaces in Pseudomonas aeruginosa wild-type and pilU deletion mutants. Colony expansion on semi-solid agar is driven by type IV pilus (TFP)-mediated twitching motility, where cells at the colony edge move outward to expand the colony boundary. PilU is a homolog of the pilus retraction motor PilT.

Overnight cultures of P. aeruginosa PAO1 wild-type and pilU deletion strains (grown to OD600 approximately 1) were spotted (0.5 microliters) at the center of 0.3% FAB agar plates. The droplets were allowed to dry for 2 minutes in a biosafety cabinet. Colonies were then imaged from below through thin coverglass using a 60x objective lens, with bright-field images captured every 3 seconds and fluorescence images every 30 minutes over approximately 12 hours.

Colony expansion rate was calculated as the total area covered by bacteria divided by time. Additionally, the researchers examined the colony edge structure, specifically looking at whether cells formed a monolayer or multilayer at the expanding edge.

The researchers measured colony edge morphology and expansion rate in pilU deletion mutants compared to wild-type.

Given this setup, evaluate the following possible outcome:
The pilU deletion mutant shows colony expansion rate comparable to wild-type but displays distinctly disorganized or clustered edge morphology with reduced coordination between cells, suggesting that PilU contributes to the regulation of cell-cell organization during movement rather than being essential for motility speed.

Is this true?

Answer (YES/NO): NO